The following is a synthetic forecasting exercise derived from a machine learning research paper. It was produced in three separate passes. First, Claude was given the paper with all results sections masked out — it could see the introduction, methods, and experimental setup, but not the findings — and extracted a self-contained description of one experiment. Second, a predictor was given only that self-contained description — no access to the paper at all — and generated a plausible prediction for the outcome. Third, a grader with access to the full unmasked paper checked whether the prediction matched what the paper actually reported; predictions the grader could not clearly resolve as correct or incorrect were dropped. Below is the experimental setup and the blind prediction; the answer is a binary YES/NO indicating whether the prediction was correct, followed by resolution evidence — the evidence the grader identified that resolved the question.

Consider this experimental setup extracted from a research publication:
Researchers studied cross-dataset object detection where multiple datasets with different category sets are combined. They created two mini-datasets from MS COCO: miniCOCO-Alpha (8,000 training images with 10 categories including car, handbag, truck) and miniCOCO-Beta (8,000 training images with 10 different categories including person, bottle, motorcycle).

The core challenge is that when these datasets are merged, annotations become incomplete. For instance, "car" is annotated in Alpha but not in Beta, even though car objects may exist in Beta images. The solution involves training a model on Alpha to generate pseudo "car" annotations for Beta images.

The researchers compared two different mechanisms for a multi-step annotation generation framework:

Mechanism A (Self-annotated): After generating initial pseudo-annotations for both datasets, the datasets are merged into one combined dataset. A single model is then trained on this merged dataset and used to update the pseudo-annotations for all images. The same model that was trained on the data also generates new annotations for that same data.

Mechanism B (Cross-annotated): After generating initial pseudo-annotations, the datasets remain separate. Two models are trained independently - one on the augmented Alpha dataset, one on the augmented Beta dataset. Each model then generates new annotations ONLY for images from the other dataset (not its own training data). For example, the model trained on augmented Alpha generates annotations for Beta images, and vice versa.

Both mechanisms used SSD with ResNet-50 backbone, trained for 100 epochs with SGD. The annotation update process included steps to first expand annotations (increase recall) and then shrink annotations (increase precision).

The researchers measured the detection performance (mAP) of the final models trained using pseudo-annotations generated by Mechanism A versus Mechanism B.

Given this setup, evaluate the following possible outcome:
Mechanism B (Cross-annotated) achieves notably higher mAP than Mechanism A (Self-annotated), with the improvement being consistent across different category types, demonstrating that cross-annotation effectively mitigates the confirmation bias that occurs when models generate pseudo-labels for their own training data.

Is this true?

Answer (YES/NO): NO